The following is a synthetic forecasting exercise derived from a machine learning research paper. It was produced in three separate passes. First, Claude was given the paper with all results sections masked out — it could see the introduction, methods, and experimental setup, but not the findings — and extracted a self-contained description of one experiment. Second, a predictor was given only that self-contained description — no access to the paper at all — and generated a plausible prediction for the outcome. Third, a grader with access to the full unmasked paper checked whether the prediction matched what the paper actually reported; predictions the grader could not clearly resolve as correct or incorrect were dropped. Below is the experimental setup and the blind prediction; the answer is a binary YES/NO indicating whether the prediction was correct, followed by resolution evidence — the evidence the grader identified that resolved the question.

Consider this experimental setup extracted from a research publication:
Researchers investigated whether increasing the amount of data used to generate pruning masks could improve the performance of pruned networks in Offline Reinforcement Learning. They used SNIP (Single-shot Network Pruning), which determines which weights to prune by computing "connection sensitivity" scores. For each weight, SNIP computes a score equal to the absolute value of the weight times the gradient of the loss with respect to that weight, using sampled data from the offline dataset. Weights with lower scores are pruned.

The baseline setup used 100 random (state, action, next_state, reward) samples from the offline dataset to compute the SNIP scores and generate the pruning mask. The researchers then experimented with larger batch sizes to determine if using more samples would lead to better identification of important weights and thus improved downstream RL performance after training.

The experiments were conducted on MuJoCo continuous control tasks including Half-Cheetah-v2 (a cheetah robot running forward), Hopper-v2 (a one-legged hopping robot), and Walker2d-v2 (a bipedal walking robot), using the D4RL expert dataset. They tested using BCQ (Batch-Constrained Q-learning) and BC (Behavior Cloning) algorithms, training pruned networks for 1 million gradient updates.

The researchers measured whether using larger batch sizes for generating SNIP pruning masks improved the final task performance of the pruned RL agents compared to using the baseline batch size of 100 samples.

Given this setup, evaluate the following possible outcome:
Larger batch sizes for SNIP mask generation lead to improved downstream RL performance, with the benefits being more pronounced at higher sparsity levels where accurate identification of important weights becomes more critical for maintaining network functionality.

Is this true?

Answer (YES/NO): NO